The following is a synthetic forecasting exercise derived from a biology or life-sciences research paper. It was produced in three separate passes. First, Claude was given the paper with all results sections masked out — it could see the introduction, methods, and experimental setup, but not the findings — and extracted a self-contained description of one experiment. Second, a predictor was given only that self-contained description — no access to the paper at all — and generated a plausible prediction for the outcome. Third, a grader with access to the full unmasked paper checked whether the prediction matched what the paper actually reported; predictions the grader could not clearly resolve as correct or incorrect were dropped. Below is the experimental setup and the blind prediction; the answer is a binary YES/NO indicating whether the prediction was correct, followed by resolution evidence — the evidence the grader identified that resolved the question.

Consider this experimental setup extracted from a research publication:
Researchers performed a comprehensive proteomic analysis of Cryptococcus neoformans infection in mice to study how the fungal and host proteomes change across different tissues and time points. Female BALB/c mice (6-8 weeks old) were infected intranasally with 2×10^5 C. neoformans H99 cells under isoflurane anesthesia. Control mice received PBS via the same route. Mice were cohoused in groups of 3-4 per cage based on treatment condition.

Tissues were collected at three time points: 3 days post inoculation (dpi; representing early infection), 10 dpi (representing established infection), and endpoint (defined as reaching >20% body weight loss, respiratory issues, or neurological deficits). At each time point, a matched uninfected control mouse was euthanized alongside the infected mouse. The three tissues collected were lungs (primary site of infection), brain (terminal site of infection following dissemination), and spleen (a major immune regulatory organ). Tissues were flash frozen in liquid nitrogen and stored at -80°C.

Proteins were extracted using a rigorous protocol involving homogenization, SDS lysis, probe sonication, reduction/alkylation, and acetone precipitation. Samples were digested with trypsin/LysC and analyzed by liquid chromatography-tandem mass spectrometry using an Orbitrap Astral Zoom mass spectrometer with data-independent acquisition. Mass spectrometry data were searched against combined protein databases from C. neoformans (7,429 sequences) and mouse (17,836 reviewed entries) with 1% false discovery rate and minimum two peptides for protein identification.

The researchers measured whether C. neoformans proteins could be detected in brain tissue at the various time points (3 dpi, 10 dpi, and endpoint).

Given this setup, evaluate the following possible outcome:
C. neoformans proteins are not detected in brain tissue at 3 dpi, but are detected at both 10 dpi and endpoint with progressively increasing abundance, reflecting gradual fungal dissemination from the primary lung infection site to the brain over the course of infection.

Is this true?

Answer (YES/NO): NO